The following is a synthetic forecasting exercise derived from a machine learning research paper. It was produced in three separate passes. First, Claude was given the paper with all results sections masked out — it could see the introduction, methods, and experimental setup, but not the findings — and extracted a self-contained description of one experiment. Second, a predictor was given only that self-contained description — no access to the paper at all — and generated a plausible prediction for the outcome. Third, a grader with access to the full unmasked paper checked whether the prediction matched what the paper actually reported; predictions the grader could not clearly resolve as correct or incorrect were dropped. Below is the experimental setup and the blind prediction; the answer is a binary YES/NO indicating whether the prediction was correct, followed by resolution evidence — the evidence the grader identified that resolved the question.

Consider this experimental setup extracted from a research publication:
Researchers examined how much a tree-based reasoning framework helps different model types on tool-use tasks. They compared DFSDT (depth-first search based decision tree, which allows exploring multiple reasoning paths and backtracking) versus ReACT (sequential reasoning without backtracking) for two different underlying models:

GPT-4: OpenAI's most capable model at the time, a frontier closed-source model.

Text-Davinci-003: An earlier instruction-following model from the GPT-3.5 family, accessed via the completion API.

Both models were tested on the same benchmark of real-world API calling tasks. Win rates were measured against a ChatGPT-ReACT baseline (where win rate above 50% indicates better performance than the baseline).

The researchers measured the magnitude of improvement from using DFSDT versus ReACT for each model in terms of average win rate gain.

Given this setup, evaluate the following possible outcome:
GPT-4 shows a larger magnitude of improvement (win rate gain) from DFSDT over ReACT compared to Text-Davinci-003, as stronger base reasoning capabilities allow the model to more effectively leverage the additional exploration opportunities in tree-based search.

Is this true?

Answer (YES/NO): NO